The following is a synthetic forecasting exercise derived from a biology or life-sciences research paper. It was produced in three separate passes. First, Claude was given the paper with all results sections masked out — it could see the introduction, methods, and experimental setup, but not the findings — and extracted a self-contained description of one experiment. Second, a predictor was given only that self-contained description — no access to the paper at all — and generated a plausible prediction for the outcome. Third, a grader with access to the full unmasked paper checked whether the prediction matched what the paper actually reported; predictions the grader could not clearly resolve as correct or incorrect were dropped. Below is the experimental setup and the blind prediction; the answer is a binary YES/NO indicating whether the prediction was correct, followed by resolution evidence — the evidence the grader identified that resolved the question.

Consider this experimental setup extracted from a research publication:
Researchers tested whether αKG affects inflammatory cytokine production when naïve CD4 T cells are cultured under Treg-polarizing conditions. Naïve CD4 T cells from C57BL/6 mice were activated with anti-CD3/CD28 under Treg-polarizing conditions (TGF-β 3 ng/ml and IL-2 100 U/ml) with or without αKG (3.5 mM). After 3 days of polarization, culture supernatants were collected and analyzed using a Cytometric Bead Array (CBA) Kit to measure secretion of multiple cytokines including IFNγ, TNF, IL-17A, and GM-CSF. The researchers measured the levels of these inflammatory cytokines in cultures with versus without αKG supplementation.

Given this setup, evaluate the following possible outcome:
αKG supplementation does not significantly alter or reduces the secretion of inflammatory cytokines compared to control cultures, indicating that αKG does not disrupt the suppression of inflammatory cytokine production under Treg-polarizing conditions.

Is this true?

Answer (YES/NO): NO